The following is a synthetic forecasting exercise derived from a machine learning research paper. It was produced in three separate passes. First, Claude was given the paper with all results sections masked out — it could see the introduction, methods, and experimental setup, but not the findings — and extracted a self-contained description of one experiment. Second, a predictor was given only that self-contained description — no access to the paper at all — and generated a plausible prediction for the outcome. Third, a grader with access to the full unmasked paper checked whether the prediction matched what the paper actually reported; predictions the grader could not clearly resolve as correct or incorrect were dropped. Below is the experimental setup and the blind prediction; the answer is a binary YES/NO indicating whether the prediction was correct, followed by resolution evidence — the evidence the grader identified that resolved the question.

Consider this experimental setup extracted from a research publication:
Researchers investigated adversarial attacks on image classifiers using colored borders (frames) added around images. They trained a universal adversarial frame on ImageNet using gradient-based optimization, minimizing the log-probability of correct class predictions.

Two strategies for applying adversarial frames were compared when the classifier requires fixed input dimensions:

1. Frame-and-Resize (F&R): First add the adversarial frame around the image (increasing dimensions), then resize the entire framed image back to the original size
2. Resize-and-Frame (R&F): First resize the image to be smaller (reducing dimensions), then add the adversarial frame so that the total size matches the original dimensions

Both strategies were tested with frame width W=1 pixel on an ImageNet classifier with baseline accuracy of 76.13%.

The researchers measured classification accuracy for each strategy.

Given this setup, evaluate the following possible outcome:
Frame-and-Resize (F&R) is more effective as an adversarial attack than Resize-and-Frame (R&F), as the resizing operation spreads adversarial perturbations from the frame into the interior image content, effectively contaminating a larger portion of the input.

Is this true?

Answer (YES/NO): NO